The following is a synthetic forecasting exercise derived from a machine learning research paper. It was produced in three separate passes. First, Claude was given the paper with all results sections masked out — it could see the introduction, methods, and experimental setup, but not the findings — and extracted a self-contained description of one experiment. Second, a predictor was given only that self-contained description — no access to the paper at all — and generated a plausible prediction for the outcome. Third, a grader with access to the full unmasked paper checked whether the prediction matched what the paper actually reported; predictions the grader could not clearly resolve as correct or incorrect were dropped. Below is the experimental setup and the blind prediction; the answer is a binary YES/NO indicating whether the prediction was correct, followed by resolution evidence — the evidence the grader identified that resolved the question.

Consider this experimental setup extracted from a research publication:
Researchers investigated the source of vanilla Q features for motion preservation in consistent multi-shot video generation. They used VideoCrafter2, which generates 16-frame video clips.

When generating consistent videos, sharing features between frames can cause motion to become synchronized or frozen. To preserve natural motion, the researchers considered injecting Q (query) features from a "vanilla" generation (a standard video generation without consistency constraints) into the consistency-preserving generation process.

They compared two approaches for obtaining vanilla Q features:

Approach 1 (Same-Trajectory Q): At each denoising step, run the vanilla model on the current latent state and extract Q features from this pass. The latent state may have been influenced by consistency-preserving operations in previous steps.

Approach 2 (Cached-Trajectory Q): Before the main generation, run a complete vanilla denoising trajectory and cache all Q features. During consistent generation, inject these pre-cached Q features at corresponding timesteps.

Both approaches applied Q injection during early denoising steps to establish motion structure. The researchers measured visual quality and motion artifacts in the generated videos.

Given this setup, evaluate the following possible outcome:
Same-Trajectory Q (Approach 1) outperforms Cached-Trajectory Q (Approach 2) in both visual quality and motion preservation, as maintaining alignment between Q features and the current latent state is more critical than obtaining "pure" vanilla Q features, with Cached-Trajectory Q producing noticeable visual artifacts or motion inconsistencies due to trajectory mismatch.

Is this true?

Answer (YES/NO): NO